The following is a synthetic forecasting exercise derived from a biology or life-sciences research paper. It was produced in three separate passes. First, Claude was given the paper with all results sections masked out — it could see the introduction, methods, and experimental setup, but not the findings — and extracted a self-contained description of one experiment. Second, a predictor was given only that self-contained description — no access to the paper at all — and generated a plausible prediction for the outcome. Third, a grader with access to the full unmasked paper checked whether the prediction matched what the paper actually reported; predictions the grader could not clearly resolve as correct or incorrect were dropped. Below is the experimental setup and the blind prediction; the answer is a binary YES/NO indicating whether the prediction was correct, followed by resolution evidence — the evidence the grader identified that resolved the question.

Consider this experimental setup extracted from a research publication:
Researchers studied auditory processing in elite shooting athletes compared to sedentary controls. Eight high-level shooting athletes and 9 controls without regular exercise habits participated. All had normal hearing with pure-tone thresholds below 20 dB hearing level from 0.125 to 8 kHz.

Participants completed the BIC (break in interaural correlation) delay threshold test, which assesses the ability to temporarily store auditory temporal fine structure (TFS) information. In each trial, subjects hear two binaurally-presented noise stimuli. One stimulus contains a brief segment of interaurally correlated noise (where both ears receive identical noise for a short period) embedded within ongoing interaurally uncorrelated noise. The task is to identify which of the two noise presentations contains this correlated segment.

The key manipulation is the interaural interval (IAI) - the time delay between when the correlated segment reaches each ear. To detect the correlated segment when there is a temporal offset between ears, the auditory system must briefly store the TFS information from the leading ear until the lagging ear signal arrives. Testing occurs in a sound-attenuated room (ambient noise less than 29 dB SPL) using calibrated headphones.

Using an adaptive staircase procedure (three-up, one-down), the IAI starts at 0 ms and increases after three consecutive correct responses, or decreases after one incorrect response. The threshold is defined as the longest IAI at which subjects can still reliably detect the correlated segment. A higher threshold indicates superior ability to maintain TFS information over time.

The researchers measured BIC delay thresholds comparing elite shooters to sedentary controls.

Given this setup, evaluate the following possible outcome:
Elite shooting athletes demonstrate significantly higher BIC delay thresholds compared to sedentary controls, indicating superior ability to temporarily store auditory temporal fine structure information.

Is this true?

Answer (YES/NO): YES